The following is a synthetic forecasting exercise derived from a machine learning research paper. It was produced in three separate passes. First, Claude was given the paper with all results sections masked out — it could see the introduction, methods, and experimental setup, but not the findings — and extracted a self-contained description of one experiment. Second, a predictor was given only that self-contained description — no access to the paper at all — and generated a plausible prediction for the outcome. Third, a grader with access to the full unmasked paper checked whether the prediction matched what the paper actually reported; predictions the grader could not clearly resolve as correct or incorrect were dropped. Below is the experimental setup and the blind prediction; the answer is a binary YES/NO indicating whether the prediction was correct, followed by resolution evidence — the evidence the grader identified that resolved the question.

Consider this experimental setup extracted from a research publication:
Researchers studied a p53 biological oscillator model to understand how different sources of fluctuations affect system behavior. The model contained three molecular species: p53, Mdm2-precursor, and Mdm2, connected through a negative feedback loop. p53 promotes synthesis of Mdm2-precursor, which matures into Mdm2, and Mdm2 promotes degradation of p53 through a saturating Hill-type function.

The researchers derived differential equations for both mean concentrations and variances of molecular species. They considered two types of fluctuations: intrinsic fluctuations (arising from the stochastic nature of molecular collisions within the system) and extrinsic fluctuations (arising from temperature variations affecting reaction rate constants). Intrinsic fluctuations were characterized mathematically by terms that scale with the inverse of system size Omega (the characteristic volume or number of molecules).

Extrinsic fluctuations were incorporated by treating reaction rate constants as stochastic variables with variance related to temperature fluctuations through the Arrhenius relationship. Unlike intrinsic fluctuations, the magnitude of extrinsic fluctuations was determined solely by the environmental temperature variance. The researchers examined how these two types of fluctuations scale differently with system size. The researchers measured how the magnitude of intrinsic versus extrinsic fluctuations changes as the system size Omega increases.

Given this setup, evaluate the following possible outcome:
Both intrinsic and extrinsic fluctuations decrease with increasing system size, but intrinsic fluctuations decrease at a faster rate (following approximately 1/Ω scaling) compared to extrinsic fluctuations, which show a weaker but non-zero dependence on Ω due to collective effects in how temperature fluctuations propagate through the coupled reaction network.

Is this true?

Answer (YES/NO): NO